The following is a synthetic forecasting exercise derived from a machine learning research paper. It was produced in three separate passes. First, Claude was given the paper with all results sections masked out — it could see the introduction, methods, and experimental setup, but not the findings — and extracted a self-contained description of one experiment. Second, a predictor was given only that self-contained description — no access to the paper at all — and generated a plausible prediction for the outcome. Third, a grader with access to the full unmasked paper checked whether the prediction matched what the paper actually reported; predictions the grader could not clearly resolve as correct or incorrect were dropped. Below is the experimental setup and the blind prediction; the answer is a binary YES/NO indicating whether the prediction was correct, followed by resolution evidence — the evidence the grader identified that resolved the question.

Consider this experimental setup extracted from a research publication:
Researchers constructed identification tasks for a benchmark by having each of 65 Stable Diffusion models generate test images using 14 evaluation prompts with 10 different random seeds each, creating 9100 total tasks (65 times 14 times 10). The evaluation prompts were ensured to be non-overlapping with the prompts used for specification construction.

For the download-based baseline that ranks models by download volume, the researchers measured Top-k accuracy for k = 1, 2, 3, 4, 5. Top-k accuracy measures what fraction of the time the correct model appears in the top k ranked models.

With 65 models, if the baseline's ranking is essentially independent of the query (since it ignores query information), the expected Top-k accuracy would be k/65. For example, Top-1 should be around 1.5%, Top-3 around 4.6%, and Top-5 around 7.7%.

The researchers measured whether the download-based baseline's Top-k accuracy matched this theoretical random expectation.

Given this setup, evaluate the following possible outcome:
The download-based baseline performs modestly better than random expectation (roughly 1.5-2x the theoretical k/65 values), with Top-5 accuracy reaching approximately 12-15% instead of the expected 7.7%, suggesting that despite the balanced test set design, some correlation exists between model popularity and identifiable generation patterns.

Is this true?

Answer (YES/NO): NO